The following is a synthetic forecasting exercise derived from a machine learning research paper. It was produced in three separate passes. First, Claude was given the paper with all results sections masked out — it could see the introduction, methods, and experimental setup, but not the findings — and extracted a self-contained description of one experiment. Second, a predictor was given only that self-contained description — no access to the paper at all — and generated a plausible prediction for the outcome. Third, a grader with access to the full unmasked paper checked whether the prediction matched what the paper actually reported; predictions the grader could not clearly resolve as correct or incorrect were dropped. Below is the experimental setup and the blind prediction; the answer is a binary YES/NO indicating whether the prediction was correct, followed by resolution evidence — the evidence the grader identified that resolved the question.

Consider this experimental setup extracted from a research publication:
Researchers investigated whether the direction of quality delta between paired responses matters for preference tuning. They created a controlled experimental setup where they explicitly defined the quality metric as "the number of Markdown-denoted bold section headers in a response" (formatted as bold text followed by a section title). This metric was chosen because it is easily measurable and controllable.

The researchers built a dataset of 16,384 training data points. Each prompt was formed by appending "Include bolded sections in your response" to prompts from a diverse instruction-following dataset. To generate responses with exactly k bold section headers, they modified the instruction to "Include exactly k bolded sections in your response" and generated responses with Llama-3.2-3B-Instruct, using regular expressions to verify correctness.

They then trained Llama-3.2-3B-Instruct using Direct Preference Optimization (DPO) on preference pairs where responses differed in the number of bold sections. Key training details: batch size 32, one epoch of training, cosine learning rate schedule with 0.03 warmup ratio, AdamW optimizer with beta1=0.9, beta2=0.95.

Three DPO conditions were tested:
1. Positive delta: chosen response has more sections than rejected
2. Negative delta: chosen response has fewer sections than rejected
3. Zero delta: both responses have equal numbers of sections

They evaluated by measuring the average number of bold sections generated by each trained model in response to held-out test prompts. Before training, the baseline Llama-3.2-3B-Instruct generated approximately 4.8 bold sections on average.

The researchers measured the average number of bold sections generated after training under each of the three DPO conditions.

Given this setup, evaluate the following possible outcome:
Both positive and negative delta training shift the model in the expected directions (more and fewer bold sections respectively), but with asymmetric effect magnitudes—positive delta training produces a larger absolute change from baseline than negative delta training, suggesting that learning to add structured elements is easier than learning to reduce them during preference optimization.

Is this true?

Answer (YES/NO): NO